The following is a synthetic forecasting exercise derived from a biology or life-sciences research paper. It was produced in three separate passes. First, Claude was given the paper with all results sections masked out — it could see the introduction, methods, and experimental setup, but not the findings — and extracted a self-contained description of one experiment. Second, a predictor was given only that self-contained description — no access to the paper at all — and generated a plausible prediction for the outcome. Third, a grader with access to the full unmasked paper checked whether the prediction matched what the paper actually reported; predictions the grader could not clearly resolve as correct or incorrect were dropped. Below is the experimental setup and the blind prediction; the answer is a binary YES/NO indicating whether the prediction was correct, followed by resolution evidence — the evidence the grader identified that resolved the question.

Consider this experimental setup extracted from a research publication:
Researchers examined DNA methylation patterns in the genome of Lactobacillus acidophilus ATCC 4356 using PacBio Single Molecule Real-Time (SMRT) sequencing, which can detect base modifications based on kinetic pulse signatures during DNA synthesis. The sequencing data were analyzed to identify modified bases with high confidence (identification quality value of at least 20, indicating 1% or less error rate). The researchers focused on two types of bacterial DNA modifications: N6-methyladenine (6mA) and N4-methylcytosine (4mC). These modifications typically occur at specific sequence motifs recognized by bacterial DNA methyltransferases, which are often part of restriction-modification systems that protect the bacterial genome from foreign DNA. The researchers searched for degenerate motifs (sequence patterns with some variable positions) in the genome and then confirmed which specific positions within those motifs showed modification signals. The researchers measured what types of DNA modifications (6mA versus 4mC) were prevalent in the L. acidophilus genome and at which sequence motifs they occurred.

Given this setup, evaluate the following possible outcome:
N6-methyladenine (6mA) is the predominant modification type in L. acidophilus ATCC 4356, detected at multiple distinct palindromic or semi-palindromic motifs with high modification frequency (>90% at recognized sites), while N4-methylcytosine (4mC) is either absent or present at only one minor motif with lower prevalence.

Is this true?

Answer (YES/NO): NO